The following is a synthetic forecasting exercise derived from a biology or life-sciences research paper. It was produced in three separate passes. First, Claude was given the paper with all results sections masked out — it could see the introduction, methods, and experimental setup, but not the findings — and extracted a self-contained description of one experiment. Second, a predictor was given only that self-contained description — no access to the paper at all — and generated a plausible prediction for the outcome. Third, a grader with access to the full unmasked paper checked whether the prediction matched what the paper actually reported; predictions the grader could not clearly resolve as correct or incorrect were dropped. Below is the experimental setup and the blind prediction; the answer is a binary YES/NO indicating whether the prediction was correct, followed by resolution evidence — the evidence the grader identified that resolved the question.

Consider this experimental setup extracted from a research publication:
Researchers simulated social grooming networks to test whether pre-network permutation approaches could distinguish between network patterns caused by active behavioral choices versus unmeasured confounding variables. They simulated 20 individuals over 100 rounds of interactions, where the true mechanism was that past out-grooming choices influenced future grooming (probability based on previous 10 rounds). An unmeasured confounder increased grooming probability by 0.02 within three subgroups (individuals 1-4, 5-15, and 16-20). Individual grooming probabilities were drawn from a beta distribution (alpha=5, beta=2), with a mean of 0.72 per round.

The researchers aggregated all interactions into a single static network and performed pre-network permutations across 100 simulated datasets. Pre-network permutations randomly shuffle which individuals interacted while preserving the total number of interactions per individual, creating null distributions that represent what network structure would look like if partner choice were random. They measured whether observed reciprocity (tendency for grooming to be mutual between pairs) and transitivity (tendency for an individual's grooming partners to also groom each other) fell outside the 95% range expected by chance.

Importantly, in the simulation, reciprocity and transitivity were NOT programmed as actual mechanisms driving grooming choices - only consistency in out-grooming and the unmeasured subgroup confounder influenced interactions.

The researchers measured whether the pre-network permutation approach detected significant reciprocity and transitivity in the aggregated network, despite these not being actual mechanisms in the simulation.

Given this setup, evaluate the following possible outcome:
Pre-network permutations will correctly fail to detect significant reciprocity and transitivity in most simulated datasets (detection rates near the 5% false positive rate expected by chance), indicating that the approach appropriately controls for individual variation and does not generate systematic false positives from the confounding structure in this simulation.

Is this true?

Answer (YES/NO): NO